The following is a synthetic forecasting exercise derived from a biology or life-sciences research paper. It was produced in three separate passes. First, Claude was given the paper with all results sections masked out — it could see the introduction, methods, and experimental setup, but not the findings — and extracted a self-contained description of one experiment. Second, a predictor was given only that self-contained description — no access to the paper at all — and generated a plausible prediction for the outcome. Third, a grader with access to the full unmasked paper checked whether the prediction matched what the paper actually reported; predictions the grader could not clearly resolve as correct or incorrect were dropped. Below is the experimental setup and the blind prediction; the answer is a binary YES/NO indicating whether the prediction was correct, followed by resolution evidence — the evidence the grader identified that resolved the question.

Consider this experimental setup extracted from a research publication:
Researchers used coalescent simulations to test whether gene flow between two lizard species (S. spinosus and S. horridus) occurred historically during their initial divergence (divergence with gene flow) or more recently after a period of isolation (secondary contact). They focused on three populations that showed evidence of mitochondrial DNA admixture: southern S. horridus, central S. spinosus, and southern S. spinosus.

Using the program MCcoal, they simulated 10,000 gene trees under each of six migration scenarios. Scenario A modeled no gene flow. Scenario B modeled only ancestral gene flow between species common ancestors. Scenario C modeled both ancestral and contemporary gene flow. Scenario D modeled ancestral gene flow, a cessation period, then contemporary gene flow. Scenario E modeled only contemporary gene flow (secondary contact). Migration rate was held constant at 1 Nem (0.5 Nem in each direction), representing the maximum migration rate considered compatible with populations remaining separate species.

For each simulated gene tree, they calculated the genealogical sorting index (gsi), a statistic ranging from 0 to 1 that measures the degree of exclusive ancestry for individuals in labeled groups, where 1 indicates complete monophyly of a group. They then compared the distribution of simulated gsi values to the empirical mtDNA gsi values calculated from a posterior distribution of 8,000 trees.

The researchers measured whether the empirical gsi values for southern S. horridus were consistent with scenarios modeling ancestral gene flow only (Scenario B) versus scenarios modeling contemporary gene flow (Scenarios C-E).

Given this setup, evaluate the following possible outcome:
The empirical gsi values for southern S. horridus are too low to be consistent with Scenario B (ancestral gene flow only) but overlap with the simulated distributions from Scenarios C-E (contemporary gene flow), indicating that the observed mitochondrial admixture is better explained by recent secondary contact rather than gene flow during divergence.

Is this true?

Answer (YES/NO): YES